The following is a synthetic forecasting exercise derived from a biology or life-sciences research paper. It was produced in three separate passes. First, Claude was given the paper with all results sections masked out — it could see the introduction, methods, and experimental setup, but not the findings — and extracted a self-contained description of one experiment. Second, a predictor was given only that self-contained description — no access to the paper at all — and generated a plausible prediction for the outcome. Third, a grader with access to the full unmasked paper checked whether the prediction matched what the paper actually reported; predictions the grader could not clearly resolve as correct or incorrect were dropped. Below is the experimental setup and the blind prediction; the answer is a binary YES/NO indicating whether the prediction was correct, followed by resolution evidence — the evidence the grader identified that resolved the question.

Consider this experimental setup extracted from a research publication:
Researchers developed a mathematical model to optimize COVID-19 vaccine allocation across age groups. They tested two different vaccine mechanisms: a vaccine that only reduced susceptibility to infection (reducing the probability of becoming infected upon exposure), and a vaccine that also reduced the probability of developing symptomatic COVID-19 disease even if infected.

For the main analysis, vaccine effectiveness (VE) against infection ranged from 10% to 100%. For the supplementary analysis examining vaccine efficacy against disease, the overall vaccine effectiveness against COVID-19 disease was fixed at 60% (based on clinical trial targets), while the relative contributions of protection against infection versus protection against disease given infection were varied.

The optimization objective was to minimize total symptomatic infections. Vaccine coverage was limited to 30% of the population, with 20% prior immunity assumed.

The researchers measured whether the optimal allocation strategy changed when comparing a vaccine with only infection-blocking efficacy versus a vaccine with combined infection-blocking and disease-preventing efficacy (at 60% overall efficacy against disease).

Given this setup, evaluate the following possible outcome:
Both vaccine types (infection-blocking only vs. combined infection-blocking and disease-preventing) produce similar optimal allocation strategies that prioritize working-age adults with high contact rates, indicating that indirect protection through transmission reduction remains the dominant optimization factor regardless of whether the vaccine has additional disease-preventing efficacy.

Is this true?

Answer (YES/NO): YES